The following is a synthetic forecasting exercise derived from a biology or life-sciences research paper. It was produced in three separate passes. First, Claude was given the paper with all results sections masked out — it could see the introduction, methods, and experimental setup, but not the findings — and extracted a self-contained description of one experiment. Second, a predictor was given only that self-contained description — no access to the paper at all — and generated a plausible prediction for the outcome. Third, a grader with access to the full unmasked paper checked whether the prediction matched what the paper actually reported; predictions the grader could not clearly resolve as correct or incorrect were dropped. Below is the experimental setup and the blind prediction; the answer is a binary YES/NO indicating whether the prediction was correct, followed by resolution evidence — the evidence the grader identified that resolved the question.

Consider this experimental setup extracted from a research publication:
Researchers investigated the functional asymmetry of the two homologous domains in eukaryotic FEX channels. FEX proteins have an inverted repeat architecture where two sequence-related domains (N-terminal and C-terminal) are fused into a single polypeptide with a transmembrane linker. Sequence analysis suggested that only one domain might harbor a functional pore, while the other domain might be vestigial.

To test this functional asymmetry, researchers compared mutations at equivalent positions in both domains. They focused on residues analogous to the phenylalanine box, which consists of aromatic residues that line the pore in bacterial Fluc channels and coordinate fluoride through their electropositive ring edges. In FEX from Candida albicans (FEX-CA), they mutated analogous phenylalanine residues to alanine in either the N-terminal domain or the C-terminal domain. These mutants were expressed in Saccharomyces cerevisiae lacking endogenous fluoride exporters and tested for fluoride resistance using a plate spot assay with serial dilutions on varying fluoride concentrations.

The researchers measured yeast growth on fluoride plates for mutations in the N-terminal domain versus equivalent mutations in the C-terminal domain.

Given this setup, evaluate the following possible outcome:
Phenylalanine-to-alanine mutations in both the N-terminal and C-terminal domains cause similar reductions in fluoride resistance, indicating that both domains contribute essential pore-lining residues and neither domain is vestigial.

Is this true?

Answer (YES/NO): NO